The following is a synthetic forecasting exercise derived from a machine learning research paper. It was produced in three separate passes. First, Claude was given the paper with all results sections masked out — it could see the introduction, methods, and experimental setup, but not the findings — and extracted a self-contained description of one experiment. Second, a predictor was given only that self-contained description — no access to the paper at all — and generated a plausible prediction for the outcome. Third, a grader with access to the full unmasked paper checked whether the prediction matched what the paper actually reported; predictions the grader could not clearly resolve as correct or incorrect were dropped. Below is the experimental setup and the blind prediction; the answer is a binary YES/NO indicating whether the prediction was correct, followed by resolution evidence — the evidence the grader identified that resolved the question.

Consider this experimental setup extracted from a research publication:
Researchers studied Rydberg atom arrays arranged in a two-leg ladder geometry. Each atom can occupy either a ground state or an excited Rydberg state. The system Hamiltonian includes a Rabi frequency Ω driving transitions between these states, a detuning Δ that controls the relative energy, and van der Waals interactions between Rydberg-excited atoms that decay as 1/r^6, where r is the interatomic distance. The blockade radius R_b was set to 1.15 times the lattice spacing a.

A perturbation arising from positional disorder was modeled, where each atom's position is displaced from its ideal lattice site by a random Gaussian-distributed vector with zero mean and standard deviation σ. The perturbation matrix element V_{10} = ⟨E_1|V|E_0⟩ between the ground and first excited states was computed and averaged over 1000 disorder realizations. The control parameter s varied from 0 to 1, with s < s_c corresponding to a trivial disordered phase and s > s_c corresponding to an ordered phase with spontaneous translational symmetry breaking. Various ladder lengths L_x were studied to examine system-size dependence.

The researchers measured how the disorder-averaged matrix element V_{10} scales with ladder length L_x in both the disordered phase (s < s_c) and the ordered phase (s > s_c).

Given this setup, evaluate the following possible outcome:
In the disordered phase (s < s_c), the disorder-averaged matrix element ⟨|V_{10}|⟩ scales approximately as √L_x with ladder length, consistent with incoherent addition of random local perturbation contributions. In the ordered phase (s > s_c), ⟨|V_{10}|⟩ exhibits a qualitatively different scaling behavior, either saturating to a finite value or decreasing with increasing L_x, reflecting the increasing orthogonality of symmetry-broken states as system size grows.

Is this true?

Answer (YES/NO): NO